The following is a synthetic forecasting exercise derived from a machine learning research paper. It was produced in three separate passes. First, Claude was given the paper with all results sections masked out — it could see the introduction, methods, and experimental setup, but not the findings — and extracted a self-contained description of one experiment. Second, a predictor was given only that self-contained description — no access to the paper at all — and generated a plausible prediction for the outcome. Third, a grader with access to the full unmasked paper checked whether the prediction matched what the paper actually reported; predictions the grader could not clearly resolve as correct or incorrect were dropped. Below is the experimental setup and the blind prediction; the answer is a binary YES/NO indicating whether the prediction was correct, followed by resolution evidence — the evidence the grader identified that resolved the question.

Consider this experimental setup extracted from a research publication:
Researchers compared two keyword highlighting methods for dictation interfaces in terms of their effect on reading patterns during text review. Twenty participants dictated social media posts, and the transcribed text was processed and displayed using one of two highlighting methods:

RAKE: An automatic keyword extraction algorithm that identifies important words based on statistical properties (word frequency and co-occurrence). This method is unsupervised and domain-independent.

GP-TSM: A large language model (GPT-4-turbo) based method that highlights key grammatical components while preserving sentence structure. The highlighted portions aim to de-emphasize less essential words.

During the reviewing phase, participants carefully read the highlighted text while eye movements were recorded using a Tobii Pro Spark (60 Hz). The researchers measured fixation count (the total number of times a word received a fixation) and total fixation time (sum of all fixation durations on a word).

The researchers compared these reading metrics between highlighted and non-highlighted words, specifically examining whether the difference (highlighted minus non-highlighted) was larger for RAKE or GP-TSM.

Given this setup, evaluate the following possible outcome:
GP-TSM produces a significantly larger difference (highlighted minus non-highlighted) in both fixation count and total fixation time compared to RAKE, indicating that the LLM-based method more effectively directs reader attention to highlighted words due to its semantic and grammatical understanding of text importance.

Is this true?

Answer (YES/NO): NO